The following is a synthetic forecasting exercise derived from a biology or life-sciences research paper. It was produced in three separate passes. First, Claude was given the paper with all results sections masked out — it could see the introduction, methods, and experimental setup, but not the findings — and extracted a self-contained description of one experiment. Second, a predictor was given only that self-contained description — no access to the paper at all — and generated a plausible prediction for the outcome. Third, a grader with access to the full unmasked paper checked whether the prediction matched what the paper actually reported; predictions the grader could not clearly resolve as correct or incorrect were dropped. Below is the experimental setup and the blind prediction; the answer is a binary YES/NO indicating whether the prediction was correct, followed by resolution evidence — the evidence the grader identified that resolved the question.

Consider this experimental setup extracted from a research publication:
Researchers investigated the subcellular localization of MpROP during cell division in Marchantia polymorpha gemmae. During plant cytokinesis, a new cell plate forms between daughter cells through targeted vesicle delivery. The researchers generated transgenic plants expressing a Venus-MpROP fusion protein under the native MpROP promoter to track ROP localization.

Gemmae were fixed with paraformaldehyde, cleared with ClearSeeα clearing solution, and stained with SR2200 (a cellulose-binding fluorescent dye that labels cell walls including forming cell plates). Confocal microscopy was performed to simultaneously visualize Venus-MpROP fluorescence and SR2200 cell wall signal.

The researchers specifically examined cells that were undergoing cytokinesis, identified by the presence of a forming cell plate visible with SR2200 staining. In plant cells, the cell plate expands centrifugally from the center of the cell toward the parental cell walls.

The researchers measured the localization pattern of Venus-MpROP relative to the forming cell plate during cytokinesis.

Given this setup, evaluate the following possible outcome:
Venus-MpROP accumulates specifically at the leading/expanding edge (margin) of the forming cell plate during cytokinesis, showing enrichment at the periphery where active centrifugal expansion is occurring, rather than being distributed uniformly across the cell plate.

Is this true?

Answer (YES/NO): NO